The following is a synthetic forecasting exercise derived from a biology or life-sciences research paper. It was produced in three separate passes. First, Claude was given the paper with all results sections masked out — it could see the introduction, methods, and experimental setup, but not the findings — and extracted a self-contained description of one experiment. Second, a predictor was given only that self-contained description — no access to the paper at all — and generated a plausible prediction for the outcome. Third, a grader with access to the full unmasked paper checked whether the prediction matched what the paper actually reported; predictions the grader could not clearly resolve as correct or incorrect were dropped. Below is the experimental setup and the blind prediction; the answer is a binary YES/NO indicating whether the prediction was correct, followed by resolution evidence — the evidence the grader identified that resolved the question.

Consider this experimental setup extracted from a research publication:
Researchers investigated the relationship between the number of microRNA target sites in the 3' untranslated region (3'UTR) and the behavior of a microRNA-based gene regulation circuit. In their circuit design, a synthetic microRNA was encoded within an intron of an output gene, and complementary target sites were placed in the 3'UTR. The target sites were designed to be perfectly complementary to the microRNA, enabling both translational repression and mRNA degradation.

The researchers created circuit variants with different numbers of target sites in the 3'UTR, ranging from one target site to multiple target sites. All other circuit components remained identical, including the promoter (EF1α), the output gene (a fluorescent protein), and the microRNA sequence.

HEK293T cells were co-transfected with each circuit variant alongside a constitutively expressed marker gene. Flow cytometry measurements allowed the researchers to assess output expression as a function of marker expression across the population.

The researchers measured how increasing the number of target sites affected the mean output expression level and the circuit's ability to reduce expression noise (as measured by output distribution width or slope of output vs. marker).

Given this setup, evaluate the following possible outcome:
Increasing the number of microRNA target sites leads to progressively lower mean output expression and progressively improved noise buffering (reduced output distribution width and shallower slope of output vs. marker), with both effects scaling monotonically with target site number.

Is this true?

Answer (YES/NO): NO